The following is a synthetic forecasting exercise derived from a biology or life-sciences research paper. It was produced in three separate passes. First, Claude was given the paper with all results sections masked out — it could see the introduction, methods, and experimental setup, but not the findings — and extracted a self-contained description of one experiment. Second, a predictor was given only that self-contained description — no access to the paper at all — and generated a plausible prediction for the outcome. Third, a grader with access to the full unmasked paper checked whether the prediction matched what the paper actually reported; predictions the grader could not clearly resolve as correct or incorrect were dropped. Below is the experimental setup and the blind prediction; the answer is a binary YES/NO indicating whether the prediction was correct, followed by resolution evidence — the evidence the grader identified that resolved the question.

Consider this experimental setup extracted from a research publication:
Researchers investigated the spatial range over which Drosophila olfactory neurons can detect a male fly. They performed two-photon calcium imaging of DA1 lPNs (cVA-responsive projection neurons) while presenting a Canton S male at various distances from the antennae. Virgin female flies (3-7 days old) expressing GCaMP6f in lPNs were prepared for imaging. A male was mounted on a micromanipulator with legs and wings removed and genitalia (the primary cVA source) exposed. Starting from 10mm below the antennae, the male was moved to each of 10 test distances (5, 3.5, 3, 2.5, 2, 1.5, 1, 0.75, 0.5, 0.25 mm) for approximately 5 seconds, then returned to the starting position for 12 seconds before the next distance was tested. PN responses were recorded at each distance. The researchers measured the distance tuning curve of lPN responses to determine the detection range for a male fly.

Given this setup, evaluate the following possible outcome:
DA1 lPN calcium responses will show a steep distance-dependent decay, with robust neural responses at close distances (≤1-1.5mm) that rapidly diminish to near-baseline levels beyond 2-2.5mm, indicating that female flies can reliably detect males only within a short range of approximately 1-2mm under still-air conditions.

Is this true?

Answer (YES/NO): NO